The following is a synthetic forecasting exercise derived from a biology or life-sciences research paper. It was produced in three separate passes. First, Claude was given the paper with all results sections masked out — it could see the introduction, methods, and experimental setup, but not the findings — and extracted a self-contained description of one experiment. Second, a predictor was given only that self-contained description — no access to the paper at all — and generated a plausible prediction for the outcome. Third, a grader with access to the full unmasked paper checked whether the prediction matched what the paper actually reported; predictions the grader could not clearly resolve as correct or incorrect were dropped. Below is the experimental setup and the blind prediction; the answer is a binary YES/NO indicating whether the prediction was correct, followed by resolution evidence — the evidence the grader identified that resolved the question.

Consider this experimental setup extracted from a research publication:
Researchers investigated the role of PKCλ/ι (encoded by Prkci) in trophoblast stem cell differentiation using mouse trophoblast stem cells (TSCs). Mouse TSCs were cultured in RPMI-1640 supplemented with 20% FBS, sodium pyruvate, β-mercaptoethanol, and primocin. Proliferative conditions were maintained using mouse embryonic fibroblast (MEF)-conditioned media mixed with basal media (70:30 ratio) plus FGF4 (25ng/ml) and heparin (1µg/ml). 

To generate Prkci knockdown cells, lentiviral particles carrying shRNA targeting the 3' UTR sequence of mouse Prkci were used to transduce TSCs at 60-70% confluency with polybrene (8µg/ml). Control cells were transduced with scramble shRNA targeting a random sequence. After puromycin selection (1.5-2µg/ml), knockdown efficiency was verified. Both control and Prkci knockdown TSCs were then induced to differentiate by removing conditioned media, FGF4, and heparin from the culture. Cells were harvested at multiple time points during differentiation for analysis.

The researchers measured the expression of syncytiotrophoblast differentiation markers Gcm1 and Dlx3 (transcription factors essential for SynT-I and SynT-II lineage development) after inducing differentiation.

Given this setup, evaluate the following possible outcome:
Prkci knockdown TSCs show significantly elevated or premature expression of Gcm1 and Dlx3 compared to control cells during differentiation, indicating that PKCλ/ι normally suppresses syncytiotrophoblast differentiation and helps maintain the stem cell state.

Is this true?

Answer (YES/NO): NO